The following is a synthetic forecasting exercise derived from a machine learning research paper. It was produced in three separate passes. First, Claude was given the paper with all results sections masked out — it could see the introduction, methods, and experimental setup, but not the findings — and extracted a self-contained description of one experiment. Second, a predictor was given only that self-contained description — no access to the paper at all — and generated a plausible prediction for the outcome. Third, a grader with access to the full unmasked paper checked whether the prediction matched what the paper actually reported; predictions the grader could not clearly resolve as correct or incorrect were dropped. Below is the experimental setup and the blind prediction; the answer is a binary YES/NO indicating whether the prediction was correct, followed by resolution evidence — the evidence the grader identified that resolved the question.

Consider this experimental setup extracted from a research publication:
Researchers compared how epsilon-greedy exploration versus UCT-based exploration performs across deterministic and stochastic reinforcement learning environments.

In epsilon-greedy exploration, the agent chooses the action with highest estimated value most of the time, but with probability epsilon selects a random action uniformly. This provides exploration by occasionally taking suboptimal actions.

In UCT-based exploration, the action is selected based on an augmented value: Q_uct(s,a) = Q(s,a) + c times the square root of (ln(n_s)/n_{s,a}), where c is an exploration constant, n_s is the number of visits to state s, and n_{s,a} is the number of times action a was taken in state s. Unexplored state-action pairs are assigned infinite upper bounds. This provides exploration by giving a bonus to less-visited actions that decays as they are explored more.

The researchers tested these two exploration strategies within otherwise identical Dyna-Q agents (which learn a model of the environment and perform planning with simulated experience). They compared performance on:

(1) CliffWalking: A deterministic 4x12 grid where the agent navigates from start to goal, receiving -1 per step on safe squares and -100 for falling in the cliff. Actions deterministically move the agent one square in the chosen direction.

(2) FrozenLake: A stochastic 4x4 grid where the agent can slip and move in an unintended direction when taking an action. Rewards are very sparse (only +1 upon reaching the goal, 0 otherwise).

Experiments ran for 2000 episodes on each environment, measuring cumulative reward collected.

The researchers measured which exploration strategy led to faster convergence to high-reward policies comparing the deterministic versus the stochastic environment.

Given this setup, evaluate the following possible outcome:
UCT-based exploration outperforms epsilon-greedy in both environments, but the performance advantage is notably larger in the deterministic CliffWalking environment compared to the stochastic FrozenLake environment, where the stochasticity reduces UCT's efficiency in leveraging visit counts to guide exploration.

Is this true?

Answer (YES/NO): NO